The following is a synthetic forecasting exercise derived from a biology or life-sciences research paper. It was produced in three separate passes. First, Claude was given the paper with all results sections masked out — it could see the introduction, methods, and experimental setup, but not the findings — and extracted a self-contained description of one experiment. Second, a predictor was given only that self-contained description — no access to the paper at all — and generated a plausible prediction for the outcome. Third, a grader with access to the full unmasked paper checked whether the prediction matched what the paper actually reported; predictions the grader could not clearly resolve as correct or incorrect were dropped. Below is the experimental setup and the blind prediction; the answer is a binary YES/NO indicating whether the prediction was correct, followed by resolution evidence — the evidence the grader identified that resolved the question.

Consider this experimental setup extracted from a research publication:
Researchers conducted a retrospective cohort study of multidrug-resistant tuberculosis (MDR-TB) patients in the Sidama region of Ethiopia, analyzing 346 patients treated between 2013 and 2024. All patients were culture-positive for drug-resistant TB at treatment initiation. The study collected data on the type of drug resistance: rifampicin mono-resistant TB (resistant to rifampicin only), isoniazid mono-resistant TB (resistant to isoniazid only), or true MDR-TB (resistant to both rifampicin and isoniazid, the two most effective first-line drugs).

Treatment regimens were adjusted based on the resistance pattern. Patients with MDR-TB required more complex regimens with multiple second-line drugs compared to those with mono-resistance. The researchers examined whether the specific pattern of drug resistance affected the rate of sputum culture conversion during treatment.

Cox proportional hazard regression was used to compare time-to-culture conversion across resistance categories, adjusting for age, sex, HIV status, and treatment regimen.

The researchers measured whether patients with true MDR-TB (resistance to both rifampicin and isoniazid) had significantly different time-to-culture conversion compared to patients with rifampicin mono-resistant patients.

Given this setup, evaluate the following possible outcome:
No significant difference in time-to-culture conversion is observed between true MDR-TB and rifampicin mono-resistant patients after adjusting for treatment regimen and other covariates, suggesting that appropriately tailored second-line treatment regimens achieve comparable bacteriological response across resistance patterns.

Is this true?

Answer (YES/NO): NO